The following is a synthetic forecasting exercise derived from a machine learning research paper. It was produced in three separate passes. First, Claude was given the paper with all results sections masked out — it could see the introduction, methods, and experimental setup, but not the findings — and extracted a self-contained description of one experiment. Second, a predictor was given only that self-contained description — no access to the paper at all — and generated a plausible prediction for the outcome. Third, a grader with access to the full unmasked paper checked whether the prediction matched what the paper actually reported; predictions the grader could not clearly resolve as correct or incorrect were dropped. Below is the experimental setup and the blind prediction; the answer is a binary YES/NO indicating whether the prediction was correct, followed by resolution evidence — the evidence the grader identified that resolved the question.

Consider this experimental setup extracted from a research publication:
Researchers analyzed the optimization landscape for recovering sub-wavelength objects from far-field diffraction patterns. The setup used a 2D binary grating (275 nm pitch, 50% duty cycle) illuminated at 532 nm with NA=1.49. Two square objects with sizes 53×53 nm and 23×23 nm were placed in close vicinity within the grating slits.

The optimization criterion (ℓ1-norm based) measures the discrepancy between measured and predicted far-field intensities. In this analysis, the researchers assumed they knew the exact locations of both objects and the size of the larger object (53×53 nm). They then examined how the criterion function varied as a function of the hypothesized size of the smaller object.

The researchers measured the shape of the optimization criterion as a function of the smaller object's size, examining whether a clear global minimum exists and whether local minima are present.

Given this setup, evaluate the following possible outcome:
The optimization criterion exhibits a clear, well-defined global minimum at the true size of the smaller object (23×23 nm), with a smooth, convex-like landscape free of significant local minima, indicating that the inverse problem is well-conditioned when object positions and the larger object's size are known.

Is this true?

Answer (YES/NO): NO